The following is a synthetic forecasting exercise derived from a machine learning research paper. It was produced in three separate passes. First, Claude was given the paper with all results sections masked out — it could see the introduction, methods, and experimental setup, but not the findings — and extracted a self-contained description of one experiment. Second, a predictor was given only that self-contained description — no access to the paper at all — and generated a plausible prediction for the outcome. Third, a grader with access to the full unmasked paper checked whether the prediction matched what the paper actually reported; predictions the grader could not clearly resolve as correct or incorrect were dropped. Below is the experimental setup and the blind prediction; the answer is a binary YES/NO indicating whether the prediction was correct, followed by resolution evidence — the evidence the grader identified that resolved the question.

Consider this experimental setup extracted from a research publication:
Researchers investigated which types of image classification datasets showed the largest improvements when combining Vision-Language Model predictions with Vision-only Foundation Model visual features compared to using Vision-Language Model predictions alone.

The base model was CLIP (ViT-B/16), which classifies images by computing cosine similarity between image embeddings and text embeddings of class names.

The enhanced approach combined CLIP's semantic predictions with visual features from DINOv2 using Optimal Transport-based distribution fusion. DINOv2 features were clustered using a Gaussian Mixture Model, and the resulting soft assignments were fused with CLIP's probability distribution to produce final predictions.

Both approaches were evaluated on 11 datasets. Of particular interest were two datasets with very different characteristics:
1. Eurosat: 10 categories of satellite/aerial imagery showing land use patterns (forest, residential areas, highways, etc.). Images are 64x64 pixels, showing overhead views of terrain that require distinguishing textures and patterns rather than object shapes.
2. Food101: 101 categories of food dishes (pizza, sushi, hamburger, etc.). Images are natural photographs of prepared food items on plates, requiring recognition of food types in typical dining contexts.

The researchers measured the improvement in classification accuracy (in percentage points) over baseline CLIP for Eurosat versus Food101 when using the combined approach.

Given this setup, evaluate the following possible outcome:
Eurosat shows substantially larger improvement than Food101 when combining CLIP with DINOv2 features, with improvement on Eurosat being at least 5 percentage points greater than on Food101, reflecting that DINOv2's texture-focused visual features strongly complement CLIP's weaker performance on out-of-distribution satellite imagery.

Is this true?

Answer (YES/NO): YES